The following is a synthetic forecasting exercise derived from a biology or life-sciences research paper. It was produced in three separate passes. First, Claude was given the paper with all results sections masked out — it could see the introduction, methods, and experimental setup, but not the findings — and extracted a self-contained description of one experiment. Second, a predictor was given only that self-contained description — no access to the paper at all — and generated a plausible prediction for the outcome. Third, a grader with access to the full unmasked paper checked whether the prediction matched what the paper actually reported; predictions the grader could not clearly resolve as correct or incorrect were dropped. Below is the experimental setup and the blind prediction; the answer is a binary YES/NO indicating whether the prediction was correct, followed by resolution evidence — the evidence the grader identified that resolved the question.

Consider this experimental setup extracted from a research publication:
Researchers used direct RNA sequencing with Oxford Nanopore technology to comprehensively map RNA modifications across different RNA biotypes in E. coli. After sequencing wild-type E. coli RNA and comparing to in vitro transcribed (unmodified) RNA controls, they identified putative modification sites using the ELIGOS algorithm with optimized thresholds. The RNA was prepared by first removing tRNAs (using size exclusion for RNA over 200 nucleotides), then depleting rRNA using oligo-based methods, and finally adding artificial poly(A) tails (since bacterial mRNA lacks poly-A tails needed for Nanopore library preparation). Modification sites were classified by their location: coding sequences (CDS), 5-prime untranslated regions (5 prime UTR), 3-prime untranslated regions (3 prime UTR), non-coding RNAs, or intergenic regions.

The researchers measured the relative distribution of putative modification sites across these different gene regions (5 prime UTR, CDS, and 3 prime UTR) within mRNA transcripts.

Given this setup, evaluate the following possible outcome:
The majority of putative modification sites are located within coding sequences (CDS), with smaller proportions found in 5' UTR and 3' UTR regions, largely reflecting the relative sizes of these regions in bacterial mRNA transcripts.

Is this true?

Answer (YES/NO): NO